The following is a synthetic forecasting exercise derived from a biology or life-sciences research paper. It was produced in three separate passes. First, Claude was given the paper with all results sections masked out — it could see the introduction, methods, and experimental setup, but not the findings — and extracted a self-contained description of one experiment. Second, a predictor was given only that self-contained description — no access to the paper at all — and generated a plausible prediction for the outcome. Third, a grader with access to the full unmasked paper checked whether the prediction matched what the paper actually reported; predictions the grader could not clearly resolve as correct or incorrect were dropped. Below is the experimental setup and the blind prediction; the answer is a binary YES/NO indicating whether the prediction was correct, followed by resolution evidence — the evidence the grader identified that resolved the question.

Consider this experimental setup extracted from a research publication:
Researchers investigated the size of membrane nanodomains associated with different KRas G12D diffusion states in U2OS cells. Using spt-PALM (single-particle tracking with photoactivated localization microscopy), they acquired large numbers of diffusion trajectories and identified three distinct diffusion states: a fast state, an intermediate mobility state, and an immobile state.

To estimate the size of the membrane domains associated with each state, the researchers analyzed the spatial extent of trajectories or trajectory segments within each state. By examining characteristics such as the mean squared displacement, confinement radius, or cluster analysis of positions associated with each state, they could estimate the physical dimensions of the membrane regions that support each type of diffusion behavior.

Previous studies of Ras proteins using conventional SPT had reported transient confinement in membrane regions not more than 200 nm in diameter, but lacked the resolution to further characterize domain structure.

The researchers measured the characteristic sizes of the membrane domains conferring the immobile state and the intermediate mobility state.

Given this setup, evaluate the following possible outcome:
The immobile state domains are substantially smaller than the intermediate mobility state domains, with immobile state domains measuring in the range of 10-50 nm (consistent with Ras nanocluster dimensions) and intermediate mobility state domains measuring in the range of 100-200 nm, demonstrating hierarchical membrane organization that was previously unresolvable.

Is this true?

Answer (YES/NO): NO